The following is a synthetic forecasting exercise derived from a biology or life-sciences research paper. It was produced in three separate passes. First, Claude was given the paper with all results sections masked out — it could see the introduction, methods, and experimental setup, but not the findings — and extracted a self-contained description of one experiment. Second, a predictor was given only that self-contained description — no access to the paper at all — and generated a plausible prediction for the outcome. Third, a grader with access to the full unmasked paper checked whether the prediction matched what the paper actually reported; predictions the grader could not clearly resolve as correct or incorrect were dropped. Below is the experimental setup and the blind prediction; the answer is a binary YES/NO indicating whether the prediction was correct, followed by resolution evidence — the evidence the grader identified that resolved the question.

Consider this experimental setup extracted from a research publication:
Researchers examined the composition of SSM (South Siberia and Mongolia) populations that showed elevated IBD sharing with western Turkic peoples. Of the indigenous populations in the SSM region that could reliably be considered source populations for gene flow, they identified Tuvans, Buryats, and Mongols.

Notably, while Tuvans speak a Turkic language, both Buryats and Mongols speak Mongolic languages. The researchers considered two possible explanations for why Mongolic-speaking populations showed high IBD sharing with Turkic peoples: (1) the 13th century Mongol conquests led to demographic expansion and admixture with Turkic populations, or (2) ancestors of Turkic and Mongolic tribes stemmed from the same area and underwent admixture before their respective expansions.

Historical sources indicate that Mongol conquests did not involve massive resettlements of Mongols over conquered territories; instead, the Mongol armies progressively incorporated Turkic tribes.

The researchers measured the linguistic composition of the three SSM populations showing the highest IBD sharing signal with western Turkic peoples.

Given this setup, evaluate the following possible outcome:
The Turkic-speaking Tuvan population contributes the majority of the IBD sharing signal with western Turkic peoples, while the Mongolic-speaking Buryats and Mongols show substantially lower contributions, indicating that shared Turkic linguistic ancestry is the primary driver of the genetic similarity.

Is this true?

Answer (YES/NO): NO